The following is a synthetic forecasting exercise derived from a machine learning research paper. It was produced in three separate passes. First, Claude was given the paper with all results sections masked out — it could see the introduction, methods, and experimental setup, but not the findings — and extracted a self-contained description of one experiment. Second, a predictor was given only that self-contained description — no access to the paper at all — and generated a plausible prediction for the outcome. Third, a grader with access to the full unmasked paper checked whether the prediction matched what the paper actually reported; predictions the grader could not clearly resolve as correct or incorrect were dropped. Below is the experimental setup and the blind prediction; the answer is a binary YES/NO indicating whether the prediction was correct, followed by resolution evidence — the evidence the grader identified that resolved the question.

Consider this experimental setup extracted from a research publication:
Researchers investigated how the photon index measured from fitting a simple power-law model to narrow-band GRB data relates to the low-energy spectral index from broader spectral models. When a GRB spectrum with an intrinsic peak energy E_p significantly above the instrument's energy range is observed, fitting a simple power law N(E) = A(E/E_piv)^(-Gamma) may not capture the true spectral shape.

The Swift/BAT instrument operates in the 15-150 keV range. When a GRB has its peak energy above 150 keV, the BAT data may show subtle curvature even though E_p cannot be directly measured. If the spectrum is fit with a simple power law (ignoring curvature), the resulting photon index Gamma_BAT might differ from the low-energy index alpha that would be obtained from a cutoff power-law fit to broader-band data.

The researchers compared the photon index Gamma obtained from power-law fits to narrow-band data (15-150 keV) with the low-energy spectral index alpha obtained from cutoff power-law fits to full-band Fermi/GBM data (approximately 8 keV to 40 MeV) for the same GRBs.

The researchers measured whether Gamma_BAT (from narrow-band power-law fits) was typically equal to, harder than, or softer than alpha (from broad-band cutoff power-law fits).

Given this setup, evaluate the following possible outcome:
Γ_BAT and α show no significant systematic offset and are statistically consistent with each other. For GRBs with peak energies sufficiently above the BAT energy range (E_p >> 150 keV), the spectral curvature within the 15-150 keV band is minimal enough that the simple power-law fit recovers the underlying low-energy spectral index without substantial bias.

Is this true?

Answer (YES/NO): NO